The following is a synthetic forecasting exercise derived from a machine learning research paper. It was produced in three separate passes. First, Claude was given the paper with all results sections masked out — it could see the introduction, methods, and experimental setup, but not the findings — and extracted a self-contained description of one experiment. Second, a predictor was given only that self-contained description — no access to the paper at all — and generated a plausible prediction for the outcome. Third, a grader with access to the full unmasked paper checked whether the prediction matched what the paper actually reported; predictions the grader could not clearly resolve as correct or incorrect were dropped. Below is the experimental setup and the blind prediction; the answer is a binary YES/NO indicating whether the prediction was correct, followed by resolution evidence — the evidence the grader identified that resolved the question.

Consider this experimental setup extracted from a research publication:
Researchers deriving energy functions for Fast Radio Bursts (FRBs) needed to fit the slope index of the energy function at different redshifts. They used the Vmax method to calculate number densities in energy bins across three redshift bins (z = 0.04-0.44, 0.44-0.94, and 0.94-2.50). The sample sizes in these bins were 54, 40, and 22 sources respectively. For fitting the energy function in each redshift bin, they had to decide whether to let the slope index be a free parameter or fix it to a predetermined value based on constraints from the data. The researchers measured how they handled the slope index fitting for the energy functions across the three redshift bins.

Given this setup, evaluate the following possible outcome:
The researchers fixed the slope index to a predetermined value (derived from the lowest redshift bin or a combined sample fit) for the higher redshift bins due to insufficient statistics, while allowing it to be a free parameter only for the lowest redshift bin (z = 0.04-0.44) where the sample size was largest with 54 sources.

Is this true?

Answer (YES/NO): YES